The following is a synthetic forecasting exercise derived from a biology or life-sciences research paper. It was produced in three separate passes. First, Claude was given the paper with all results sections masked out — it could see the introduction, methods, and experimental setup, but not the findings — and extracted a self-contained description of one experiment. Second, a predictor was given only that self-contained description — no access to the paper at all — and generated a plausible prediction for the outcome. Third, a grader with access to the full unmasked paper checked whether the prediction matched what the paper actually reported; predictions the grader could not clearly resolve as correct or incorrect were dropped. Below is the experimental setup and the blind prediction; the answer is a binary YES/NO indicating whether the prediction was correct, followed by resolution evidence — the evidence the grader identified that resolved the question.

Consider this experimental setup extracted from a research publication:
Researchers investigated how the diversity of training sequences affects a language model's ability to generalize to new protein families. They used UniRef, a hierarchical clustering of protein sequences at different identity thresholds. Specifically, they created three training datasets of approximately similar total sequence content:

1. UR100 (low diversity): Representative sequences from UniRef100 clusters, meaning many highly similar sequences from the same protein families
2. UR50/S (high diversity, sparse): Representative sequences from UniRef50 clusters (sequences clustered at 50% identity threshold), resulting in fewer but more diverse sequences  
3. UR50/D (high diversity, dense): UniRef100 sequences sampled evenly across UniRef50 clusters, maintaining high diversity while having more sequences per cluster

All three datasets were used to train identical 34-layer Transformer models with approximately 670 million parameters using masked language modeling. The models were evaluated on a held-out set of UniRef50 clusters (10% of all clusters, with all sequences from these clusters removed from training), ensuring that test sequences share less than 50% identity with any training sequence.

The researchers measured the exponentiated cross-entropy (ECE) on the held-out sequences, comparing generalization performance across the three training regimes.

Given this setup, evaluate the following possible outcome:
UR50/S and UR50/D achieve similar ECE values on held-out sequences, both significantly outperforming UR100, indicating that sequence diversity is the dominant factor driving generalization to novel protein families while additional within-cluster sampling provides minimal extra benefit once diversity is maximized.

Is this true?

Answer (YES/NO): NO